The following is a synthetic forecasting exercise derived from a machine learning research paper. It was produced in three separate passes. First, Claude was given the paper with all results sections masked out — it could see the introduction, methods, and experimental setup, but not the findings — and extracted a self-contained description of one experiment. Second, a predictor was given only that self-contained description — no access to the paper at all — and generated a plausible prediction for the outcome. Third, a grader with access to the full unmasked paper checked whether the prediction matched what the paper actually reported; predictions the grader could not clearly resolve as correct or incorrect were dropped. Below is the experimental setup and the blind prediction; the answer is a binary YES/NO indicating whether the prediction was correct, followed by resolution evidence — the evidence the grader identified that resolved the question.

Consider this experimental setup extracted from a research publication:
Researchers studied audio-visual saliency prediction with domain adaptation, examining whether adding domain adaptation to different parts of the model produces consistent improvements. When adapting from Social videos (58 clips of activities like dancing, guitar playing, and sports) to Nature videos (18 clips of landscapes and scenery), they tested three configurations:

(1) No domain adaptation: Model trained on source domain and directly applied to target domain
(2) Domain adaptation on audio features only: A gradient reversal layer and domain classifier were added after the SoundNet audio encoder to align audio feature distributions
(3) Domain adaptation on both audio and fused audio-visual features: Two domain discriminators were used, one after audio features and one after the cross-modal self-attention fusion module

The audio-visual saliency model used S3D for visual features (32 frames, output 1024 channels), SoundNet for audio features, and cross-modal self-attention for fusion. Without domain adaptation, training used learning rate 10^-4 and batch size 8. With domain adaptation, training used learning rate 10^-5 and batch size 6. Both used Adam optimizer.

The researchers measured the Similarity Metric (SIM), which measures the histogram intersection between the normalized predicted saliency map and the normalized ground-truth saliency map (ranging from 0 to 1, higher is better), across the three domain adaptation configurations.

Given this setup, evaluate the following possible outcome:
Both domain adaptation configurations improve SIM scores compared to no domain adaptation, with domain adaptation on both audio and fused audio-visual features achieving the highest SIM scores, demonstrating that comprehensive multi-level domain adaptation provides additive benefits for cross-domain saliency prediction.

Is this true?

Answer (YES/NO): NO